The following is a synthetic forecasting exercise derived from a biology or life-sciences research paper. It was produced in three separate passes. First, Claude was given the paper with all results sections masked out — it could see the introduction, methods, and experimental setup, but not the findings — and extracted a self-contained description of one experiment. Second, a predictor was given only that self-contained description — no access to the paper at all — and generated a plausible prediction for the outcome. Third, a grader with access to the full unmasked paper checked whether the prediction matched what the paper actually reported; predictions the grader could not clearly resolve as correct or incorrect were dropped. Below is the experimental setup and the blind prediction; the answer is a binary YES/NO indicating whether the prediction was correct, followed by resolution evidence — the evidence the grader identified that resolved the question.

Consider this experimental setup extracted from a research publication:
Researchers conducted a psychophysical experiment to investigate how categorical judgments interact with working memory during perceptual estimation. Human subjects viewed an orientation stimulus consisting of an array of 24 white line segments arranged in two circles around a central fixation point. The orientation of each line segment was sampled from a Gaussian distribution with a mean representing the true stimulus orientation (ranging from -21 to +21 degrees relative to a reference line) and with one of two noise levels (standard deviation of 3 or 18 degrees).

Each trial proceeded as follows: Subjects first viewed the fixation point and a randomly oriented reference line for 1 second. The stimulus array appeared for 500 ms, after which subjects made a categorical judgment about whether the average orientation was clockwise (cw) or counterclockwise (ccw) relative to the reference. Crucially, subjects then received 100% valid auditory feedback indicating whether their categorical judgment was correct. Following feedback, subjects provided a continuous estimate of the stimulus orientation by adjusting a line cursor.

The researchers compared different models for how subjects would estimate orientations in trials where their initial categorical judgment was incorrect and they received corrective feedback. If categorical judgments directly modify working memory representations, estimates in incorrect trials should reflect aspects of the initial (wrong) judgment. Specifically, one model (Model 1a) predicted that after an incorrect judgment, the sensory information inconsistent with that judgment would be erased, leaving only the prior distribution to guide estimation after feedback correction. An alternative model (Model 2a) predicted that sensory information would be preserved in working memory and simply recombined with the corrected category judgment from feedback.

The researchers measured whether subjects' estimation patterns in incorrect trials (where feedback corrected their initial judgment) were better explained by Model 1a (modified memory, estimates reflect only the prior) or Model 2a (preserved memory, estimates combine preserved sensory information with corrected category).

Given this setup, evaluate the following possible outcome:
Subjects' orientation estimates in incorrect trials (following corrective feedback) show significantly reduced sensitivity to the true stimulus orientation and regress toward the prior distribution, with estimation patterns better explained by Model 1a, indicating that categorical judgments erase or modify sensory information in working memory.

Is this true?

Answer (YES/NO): NO